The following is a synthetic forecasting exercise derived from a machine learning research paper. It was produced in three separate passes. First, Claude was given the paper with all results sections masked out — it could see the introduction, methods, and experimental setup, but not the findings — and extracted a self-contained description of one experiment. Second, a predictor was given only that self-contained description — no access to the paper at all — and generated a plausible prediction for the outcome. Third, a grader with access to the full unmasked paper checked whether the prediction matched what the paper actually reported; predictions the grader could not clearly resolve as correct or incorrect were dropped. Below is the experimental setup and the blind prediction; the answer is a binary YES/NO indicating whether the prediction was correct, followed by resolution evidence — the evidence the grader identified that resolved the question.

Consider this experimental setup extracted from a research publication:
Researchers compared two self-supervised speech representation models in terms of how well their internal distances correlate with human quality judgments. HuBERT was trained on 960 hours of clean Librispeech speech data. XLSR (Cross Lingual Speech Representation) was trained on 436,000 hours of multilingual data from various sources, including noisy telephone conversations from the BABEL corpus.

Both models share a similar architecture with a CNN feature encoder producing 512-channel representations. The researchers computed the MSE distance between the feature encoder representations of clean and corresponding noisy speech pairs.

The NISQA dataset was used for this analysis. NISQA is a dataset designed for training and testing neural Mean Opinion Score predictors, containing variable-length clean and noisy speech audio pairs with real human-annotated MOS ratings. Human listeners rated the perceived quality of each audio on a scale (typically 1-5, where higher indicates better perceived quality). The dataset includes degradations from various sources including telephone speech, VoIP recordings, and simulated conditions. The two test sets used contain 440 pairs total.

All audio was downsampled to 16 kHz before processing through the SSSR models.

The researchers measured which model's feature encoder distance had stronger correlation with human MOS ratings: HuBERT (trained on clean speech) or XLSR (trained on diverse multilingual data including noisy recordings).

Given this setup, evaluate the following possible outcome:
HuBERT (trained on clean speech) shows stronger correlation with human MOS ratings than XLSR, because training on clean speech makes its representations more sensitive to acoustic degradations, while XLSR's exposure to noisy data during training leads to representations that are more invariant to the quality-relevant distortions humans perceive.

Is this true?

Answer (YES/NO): YES